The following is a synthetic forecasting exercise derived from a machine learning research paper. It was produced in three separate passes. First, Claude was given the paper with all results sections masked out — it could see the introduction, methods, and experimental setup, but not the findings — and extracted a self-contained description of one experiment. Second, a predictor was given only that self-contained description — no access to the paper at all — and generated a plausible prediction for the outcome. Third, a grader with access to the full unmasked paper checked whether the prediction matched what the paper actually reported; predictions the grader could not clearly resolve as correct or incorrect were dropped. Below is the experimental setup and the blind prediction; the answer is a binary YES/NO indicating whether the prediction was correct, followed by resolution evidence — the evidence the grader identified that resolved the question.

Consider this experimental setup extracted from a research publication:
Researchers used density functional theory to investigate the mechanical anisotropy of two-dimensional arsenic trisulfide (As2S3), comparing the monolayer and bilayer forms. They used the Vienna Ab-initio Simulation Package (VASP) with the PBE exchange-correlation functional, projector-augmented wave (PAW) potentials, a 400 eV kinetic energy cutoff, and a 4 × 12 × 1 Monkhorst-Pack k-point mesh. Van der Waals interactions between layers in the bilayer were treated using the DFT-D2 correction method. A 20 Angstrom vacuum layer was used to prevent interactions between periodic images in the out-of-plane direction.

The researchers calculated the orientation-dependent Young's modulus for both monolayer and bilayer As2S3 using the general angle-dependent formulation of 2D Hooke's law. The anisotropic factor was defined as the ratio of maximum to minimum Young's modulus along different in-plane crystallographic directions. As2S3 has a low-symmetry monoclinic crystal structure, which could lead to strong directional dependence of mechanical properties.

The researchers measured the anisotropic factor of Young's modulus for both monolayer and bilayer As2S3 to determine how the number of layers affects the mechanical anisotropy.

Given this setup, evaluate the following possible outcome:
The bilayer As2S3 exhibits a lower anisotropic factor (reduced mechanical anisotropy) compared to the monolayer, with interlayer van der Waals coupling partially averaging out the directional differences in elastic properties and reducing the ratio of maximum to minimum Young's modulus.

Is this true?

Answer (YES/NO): NO